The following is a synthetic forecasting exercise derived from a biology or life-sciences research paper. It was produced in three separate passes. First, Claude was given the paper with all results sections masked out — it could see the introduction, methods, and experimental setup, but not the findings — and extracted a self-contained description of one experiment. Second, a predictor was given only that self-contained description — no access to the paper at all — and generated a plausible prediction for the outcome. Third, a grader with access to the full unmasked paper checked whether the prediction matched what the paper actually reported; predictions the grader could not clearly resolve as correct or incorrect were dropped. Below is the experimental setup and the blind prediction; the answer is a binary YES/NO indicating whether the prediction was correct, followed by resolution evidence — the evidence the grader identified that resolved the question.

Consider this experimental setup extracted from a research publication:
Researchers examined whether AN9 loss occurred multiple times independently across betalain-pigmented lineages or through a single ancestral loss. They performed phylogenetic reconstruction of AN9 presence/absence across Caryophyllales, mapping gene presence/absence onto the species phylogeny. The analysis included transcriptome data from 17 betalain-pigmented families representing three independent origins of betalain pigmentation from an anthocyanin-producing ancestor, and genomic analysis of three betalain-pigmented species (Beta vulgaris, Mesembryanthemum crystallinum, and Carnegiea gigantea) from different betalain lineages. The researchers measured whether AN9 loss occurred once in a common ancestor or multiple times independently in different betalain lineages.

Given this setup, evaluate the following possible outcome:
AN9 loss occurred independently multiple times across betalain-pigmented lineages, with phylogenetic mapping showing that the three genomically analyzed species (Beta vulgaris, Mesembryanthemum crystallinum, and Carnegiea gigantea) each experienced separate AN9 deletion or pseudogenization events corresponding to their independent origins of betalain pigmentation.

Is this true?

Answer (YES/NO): YES